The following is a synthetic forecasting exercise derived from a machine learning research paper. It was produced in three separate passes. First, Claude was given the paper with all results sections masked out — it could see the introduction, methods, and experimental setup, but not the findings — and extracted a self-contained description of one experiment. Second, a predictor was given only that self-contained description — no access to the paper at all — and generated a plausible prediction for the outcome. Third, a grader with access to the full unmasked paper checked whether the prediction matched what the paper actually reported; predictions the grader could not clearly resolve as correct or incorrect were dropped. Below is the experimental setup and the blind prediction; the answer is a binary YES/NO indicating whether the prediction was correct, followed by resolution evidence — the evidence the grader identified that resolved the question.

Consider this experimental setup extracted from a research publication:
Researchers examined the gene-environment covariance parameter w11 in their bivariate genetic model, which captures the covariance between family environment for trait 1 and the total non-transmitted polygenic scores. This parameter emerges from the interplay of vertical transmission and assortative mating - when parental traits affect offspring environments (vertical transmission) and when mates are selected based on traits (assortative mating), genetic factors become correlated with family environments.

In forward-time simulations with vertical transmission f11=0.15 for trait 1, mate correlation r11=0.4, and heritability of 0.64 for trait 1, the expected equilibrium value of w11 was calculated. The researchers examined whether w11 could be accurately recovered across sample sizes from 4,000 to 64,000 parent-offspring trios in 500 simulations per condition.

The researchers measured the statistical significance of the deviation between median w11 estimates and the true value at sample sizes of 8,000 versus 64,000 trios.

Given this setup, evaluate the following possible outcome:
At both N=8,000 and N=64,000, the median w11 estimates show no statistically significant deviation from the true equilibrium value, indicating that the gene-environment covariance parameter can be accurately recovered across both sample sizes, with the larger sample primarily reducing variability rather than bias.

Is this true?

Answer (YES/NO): NO